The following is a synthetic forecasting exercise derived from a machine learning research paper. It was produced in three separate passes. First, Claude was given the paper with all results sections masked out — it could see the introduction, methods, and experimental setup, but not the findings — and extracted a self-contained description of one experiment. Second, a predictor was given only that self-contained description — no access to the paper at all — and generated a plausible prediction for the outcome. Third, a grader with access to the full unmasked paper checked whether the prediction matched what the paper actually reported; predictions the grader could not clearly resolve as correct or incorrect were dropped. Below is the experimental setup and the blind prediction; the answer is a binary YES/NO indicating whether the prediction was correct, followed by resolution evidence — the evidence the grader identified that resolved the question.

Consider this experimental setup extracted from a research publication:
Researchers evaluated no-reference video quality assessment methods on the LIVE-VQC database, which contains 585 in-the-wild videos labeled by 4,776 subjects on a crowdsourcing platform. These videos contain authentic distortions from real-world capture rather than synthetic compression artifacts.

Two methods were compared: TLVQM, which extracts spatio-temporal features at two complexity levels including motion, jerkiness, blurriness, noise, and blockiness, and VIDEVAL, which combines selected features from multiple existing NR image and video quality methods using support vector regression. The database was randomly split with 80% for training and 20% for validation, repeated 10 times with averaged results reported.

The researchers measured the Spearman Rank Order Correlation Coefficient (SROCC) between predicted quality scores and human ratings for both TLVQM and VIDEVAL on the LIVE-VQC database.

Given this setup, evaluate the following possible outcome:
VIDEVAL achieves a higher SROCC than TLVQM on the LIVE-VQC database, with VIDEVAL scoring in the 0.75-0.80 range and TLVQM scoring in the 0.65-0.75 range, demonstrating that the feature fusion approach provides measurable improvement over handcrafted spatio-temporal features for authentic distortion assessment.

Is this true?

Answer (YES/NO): NO